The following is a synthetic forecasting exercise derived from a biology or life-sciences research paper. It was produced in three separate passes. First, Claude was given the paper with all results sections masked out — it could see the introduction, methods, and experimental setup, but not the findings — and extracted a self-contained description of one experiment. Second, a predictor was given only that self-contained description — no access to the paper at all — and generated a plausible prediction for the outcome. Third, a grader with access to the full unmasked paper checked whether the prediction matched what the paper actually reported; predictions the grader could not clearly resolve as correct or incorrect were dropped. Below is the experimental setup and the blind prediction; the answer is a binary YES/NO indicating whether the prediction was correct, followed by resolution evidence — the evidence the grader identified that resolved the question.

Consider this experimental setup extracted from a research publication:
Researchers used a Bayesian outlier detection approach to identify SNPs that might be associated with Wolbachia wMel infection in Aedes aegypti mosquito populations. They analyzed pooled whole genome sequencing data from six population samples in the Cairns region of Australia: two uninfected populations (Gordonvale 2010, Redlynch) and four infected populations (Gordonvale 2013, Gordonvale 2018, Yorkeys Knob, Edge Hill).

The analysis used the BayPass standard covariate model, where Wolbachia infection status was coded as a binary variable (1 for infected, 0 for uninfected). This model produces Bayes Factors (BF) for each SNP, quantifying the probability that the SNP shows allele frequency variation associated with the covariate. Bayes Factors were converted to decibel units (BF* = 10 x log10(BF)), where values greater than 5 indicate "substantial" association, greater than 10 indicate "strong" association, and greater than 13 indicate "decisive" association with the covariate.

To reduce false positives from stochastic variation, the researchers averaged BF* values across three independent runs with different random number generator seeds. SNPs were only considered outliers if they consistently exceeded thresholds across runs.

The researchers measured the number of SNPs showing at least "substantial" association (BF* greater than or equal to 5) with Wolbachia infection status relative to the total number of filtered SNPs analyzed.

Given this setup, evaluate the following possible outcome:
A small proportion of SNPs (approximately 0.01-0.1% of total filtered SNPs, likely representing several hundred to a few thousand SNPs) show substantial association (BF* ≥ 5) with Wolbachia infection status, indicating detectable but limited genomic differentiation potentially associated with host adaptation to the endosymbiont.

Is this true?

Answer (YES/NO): NO